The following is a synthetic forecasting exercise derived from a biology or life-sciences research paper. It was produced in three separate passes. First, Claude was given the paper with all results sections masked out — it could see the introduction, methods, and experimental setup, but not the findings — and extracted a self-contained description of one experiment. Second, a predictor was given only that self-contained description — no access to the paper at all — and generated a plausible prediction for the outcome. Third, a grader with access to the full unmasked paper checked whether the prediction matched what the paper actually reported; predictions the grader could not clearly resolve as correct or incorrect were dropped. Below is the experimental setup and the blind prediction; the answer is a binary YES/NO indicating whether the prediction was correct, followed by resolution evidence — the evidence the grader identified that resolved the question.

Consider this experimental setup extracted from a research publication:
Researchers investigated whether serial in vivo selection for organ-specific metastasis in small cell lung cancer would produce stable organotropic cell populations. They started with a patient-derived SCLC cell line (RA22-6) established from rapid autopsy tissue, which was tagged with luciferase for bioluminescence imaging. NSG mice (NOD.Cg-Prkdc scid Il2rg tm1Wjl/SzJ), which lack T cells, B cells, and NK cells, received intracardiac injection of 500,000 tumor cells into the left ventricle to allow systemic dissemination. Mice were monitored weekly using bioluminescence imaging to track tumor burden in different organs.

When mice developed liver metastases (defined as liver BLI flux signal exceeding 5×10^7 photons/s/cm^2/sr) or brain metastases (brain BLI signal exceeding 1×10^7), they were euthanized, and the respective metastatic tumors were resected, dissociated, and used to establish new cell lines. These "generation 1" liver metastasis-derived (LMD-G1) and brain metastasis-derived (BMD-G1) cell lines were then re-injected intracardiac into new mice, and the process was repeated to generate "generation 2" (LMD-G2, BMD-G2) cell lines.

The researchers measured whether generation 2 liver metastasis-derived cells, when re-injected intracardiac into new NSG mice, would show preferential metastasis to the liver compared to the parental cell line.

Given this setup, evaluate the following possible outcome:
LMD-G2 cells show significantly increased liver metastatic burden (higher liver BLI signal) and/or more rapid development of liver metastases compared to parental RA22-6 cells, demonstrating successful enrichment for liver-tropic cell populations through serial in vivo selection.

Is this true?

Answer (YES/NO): NO